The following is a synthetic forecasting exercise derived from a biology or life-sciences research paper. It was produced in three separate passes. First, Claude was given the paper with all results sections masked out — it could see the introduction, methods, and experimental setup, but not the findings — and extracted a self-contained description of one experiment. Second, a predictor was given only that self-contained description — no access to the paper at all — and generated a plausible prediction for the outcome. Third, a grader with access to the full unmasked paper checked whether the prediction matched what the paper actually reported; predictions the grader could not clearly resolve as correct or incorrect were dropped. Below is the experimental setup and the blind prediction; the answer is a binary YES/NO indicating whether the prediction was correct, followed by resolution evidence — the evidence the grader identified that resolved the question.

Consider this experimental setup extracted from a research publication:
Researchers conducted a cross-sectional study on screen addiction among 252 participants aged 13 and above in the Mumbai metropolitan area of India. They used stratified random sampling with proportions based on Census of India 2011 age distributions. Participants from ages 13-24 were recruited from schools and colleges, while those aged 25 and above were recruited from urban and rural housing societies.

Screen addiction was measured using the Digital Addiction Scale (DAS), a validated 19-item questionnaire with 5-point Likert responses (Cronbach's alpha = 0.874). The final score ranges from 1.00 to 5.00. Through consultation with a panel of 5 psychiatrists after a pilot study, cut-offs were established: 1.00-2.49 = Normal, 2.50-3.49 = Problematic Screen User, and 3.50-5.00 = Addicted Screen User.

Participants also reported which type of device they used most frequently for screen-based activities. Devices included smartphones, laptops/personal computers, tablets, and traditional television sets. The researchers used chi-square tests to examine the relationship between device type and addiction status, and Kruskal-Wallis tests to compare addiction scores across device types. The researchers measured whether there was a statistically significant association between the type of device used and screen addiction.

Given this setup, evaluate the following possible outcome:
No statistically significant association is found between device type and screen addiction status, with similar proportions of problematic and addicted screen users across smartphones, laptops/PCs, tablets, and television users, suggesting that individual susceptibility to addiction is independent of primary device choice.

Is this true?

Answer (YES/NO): NO